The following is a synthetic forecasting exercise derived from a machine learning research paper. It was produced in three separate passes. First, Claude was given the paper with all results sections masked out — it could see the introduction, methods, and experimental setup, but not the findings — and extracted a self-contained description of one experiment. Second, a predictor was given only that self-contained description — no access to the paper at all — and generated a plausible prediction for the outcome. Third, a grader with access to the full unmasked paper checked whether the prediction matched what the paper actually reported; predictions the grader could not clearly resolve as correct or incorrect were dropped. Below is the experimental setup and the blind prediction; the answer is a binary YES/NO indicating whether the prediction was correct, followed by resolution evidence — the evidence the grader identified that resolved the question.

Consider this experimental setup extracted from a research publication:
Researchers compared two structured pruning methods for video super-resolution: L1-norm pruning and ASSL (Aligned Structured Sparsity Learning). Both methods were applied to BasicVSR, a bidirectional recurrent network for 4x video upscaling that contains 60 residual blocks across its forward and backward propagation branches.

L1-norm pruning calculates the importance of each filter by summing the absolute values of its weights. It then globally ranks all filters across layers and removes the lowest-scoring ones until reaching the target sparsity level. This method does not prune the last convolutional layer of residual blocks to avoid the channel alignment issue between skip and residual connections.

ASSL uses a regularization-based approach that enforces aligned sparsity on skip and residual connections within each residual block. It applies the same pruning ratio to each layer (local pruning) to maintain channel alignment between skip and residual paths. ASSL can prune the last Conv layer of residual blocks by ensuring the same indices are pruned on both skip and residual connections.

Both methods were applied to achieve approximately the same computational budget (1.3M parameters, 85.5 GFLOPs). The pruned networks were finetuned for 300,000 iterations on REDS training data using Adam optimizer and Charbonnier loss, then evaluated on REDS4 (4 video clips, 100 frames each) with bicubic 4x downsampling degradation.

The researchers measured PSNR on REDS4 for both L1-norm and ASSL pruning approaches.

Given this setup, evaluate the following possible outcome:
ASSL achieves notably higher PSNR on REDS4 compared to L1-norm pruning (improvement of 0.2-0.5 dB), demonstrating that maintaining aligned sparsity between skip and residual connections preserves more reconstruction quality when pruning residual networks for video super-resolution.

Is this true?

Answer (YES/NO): NO